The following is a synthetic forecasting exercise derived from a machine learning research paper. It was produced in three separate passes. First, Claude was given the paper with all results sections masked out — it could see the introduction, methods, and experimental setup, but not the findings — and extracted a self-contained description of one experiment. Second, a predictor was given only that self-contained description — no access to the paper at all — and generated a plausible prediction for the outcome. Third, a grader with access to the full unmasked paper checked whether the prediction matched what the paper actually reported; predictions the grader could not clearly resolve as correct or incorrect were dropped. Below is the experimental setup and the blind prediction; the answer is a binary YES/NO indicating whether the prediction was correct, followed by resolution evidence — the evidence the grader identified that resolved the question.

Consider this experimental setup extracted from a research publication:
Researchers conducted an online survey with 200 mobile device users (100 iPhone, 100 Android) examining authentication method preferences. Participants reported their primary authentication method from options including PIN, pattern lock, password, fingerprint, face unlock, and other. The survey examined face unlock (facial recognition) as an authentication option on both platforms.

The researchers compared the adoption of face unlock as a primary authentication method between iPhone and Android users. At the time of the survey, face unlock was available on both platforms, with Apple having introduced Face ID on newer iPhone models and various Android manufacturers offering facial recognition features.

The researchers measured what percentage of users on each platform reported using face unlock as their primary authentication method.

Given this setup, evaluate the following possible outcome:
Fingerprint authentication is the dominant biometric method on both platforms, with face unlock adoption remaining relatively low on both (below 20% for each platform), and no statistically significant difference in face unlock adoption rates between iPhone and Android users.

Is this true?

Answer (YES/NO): NO